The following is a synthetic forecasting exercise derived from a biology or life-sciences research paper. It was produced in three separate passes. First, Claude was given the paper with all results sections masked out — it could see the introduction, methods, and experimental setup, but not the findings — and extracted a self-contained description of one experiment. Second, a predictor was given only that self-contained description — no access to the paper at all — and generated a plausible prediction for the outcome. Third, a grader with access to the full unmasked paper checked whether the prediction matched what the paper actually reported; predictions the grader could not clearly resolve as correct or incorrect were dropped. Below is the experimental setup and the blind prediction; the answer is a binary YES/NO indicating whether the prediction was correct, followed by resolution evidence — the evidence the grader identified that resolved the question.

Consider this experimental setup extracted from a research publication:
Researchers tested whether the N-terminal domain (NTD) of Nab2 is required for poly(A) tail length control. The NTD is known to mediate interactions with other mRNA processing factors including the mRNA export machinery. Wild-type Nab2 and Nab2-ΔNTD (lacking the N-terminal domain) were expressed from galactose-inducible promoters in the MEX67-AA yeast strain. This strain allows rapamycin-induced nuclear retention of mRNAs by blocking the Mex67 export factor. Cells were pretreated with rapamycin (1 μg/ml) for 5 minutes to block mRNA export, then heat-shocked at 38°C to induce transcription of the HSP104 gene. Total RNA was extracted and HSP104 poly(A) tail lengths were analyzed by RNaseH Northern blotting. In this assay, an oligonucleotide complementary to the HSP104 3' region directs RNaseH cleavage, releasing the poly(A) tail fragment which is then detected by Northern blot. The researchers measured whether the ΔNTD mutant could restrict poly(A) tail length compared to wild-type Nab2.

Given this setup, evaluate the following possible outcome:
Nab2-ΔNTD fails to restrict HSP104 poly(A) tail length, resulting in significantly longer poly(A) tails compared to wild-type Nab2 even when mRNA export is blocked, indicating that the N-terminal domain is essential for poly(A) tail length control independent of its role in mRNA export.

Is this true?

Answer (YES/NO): NO